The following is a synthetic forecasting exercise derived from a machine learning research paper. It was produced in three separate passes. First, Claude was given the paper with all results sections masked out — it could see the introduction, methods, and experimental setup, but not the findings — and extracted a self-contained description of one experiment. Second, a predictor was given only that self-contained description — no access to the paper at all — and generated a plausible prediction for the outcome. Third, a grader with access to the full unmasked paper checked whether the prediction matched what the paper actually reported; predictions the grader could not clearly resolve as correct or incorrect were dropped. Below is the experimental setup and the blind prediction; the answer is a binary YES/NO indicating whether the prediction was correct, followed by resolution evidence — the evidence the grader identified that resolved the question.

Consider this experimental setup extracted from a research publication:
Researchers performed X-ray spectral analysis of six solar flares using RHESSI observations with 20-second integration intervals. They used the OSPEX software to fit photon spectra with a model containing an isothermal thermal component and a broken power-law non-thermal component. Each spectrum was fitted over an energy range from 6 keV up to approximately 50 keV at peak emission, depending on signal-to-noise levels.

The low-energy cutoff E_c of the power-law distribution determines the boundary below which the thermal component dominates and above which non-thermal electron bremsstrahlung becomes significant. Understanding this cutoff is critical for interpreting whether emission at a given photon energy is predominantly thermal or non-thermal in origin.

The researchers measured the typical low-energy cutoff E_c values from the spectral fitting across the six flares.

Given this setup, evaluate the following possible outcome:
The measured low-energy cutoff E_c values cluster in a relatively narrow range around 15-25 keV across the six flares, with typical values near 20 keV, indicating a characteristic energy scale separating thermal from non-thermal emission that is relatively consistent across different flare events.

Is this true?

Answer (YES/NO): NO